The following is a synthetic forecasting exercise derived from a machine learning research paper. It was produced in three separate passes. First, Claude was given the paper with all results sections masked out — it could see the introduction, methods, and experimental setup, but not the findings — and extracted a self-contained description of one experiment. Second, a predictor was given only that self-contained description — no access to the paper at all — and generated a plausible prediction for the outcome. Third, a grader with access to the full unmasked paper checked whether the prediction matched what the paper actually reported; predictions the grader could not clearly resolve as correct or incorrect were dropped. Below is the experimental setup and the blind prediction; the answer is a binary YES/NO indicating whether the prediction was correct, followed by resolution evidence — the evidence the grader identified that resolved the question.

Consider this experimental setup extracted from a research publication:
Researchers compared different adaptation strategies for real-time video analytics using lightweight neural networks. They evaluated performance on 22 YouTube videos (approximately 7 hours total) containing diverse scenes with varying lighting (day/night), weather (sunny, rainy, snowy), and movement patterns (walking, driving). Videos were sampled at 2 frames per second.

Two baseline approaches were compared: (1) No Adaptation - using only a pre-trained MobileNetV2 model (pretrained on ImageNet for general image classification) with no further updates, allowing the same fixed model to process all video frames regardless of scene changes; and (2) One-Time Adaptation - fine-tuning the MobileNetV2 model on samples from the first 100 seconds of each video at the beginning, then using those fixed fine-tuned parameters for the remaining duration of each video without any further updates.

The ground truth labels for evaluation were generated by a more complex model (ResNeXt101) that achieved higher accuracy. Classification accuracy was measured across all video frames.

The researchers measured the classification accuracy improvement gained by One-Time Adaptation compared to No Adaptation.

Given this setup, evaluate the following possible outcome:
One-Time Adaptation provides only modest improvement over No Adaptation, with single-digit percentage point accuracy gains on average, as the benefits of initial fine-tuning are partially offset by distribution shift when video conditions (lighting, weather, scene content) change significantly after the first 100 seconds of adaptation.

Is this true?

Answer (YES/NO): YES